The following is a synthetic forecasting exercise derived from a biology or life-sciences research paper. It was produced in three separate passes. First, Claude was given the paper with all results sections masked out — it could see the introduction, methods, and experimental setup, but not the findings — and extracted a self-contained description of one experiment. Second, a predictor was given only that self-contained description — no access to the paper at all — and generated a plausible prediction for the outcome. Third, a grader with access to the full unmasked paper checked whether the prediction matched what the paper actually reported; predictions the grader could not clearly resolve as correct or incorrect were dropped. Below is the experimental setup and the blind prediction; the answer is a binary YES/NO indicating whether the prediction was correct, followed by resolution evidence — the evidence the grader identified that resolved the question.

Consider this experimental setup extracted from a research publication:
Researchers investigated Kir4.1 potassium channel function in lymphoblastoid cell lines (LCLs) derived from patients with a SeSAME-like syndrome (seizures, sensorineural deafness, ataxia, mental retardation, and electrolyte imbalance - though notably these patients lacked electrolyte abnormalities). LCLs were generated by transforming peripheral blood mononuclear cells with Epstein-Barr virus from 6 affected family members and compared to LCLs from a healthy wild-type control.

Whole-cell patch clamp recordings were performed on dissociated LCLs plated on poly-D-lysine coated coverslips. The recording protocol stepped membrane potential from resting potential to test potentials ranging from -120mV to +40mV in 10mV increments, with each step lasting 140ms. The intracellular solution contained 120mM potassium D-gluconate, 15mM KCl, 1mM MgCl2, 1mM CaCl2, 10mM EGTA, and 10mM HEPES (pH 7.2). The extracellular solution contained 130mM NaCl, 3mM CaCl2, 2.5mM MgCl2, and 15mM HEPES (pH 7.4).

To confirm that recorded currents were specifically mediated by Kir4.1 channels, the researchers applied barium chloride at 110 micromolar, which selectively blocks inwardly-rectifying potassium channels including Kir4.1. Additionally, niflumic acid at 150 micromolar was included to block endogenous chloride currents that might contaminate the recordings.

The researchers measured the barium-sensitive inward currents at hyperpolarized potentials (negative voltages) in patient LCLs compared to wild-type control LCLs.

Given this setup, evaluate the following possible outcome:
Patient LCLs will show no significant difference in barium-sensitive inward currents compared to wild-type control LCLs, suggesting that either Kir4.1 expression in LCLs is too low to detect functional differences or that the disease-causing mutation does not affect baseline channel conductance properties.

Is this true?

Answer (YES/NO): NO